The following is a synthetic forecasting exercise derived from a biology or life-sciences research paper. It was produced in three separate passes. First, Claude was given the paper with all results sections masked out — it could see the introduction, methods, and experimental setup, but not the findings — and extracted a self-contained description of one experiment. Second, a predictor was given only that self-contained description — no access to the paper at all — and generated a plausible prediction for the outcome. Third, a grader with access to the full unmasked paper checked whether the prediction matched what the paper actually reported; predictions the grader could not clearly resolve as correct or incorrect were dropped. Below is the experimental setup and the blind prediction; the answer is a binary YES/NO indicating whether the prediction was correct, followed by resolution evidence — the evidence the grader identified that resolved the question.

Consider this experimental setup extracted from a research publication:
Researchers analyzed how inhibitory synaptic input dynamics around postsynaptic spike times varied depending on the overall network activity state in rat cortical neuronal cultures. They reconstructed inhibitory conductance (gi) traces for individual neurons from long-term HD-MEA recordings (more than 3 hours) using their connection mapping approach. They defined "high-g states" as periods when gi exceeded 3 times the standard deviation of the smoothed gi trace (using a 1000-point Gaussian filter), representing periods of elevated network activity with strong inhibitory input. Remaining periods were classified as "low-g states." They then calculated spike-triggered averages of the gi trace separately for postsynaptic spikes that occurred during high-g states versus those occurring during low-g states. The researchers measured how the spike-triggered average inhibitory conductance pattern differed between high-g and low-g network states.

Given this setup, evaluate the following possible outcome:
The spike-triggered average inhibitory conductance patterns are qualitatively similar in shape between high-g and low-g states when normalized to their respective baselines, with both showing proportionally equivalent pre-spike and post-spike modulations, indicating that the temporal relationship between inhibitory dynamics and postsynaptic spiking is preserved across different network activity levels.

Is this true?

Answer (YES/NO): NO